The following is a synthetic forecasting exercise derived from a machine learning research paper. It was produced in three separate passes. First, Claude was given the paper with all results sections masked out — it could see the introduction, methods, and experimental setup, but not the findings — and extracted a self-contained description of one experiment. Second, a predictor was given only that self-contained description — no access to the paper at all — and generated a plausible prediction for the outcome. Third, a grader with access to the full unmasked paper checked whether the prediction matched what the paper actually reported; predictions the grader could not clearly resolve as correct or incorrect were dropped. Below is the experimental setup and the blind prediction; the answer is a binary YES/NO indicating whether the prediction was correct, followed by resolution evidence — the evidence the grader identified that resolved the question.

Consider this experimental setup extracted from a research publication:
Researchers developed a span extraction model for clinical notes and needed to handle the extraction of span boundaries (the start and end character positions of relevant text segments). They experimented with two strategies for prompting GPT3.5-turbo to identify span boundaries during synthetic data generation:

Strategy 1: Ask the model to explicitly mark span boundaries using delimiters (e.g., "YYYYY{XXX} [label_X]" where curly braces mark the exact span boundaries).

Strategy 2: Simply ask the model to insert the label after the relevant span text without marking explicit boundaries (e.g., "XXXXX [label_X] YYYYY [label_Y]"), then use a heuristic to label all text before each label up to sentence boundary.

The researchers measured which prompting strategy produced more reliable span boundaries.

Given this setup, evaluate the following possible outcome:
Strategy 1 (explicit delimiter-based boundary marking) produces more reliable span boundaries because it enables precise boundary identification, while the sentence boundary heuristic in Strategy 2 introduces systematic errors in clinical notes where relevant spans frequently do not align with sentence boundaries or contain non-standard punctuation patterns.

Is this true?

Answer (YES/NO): NO